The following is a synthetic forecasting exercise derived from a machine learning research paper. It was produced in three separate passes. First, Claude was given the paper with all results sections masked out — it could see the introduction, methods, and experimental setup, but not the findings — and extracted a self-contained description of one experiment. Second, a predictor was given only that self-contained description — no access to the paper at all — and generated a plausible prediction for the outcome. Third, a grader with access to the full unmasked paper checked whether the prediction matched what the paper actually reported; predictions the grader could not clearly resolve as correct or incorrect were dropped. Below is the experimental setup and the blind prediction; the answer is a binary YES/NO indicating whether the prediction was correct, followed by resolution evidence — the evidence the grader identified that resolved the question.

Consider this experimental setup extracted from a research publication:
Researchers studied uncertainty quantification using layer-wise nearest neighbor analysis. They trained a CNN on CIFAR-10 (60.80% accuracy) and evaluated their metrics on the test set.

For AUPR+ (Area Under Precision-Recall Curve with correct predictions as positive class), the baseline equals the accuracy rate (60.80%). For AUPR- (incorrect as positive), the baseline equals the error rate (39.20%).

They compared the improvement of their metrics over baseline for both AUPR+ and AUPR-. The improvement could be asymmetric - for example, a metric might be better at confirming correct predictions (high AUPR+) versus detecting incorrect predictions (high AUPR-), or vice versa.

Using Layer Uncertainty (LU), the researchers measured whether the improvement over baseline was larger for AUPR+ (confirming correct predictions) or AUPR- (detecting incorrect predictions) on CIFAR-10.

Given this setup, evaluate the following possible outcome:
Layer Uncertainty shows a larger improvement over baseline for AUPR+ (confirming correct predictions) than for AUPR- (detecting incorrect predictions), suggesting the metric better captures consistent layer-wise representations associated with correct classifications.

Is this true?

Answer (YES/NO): NO